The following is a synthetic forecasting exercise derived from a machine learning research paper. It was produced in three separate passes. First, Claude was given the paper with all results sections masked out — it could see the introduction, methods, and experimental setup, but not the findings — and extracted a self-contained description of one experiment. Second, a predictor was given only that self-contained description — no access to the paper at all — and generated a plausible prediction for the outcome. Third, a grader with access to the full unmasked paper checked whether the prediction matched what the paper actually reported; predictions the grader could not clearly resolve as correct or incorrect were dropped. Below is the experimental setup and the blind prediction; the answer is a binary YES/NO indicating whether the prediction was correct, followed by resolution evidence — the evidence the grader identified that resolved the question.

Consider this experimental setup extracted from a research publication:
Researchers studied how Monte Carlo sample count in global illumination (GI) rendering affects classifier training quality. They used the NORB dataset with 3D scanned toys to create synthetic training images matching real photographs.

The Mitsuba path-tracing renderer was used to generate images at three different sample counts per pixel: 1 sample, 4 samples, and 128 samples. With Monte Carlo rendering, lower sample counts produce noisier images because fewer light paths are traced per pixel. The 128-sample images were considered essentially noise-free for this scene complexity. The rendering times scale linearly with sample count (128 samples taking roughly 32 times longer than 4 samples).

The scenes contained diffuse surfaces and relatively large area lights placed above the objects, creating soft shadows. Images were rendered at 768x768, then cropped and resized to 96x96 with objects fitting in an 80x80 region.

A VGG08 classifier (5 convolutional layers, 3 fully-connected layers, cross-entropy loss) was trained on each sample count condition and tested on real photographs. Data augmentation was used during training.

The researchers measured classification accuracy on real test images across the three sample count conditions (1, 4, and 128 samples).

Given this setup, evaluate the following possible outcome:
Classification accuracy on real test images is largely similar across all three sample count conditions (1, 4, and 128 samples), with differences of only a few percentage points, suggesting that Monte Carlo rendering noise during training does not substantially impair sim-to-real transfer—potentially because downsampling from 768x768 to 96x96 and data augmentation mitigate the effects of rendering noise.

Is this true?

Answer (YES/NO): NO